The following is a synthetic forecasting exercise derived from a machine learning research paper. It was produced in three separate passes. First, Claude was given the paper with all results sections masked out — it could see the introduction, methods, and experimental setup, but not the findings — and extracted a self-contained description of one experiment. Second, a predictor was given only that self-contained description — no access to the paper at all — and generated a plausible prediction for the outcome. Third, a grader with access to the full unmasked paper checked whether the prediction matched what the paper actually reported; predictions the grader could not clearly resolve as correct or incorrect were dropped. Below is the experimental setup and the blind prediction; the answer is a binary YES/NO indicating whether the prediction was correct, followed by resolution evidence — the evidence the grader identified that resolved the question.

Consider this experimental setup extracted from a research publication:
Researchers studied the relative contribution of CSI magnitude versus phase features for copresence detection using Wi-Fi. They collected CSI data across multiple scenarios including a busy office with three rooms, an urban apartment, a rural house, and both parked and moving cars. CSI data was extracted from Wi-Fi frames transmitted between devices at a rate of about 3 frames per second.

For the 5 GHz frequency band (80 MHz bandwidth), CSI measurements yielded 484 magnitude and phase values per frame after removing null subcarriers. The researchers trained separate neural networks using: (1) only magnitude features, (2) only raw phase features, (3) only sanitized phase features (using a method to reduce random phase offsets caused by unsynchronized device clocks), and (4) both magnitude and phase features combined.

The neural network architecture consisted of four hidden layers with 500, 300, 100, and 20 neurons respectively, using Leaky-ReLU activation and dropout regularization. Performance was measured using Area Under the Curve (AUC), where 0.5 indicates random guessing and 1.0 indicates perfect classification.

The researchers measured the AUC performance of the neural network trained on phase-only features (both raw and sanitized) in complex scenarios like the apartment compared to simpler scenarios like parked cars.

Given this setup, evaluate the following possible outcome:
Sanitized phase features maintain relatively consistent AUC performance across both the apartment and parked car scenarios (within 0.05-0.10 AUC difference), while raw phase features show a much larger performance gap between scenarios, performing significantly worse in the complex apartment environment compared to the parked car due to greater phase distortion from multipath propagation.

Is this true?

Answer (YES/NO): NO